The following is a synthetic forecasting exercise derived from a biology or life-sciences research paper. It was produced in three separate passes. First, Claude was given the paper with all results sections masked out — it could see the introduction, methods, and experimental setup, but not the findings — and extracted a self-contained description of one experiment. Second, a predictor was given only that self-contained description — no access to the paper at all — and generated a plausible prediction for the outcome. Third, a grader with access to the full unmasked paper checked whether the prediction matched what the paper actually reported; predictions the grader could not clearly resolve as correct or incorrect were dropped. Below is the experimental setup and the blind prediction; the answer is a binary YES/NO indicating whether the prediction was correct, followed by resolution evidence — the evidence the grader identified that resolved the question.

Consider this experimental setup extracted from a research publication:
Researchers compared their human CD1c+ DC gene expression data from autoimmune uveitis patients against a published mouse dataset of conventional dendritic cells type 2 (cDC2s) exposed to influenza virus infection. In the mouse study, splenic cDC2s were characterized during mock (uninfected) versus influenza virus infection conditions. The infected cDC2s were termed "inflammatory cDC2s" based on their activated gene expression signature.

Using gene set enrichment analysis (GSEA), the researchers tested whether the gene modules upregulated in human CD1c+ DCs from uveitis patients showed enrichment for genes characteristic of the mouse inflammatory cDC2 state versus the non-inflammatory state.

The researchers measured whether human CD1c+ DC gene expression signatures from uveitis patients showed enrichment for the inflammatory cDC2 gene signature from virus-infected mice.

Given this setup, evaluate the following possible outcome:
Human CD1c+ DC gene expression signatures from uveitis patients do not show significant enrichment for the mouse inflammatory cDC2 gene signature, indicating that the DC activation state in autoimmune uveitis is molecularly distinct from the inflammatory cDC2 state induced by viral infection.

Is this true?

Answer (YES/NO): YES